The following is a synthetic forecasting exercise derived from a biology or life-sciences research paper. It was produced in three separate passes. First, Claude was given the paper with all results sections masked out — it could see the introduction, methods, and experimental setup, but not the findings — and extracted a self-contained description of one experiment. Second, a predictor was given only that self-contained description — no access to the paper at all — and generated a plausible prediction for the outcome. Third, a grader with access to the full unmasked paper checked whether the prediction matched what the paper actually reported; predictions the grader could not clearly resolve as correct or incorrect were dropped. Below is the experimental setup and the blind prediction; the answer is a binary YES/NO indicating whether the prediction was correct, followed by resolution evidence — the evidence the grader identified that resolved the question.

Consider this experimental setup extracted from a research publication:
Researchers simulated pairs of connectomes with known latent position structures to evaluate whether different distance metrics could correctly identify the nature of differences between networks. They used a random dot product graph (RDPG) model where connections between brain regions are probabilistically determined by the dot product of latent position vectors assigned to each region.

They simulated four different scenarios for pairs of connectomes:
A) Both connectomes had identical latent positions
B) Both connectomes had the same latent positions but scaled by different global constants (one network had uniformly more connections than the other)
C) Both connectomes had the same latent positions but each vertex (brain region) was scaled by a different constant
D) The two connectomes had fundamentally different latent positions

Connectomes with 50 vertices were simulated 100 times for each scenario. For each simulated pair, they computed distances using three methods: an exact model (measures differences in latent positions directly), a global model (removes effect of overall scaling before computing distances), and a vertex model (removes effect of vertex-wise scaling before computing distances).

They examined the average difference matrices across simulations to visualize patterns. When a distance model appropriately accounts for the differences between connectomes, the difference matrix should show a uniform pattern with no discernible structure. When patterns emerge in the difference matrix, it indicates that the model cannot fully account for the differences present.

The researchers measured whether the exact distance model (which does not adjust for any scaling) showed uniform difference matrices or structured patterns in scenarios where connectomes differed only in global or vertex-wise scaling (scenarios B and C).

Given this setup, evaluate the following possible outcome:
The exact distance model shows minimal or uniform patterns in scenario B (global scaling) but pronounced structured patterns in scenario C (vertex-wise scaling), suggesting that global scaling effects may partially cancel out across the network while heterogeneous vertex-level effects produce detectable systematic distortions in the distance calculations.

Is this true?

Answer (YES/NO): NO